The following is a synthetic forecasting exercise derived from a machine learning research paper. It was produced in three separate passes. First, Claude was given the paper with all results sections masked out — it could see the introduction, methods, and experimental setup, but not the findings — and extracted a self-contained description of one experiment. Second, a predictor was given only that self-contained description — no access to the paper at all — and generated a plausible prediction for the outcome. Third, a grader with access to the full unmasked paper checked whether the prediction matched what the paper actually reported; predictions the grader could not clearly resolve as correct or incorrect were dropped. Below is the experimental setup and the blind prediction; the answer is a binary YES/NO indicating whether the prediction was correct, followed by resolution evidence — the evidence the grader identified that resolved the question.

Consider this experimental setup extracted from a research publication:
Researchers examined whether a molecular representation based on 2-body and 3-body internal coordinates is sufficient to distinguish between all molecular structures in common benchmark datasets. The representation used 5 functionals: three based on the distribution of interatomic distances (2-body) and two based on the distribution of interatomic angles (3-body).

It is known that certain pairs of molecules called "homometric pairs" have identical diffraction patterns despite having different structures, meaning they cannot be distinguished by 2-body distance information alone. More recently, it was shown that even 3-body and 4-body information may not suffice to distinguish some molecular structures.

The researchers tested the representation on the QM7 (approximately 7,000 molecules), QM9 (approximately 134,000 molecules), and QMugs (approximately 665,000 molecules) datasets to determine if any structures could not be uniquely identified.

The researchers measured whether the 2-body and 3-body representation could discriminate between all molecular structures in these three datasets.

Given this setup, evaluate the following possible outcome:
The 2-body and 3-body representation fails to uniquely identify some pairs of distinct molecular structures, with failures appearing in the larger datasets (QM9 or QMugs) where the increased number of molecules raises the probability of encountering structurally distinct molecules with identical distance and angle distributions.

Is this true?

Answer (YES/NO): NO